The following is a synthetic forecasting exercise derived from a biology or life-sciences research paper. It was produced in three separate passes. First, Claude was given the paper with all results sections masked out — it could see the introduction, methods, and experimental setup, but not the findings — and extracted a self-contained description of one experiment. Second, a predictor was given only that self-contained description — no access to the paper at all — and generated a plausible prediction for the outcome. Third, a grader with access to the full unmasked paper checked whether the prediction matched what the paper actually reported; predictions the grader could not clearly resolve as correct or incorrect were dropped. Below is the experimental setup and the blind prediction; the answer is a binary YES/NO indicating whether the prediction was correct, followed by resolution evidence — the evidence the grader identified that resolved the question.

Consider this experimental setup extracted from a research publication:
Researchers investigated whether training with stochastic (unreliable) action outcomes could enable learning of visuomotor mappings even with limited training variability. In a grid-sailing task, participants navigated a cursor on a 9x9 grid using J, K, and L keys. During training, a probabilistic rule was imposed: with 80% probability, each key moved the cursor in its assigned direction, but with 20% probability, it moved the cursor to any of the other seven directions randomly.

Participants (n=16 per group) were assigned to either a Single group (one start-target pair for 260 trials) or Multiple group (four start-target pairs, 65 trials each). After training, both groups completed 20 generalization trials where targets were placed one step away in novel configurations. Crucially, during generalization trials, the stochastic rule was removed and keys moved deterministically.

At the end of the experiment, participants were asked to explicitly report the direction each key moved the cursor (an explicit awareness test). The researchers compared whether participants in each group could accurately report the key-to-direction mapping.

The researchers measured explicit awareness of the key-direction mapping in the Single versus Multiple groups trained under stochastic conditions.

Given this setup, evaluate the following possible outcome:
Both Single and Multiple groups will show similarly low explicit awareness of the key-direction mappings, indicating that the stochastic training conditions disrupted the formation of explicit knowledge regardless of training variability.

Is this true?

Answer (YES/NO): NO